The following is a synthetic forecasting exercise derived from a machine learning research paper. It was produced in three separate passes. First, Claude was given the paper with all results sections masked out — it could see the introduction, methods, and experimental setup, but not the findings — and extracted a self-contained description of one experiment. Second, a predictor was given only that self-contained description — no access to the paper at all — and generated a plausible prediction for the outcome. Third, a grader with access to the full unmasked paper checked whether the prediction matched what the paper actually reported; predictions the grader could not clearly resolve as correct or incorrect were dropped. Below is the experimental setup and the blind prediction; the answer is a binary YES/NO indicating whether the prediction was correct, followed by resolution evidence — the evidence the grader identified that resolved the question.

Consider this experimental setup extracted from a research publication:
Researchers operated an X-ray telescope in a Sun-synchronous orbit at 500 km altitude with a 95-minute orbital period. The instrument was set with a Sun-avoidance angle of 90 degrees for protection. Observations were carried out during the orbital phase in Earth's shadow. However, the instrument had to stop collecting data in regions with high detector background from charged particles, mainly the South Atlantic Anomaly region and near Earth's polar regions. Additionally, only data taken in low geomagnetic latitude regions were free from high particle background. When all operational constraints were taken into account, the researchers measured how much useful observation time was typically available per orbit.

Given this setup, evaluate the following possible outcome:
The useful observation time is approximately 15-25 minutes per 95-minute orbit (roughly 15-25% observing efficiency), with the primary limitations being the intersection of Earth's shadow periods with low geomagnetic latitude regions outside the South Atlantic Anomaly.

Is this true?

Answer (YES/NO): NO